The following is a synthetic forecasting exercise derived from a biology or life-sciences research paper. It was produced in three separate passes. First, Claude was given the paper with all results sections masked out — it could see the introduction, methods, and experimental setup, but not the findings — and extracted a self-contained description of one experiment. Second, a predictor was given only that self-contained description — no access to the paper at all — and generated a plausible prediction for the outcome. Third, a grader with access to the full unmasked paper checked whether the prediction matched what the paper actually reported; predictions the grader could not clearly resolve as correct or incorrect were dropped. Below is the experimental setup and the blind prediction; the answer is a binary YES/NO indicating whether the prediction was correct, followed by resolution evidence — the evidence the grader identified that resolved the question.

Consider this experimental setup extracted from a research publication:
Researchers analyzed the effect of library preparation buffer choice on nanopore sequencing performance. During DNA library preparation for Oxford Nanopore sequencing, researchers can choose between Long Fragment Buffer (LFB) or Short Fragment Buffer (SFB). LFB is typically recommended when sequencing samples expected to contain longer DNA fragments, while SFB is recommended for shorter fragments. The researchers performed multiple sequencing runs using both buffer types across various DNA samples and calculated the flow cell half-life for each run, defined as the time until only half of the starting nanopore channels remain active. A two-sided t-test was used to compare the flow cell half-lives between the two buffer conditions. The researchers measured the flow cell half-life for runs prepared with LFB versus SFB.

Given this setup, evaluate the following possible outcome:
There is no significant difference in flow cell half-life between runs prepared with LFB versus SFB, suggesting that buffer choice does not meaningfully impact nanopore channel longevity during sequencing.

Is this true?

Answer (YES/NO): NO